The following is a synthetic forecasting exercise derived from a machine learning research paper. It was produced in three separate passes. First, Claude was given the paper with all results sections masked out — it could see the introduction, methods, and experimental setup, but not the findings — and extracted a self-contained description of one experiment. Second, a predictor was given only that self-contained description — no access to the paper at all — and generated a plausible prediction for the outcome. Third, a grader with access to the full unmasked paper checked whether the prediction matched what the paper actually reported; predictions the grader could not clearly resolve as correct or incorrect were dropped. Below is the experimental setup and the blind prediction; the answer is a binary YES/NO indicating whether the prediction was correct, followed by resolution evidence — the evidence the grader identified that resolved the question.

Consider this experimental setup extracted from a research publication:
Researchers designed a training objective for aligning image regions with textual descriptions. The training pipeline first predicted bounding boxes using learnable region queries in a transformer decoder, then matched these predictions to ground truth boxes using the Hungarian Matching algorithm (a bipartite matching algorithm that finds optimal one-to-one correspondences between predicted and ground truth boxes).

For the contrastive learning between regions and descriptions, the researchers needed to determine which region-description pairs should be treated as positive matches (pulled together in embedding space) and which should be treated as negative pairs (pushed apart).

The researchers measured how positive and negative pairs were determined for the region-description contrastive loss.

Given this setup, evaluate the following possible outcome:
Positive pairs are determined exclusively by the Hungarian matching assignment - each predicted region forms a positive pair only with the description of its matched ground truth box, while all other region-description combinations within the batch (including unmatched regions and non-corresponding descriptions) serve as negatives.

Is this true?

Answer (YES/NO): YES